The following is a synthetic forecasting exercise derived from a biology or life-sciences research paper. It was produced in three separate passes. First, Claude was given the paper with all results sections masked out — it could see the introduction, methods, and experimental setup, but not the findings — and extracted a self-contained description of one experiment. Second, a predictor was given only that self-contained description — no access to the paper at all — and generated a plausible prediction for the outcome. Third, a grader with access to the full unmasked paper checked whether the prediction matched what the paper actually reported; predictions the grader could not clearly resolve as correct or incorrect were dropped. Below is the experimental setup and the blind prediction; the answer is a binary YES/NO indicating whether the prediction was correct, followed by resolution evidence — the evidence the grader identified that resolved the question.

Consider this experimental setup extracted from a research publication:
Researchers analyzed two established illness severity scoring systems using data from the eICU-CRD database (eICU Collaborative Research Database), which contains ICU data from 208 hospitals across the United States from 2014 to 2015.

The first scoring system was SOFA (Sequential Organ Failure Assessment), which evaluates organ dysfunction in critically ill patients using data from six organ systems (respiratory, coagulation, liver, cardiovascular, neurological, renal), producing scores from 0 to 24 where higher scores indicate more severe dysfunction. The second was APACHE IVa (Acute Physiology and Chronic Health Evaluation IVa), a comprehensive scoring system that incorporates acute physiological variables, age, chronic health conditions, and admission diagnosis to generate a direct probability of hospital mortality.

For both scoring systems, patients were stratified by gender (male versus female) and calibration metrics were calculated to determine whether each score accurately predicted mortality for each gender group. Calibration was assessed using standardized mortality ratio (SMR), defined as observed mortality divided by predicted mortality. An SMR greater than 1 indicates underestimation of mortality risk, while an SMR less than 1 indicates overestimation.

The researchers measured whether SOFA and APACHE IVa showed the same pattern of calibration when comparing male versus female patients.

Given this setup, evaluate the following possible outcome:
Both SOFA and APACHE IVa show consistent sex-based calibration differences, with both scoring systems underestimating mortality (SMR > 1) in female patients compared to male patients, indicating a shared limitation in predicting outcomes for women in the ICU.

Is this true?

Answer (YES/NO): NO